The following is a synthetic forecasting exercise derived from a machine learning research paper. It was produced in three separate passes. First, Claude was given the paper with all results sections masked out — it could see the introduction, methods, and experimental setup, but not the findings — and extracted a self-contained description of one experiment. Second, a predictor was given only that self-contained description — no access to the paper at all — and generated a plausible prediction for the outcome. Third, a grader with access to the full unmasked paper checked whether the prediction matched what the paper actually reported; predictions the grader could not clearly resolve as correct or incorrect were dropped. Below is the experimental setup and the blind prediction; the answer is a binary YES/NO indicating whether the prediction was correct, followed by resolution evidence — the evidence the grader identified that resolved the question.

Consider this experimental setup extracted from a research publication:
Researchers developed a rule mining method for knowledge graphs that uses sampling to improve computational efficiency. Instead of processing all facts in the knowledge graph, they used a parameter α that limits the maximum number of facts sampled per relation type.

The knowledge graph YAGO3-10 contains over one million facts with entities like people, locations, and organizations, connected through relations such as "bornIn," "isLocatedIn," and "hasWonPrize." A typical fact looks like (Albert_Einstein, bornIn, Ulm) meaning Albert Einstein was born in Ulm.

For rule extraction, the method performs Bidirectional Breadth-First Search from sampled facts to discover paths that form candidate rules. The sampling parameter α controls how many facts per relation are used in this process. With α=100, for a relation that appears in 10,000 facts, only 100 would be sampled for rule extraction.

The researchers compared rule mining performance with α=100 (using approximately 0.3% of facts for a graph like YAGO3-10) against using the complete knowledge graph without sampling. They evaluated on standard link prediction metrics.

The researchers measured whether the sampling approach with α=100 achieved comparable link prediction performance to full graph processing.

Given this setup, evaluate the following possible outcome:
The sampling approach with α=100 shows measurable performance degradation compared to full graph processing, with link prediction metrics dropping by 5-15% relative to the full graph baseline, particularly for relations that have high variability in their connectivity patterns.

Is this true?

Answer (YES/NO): NO